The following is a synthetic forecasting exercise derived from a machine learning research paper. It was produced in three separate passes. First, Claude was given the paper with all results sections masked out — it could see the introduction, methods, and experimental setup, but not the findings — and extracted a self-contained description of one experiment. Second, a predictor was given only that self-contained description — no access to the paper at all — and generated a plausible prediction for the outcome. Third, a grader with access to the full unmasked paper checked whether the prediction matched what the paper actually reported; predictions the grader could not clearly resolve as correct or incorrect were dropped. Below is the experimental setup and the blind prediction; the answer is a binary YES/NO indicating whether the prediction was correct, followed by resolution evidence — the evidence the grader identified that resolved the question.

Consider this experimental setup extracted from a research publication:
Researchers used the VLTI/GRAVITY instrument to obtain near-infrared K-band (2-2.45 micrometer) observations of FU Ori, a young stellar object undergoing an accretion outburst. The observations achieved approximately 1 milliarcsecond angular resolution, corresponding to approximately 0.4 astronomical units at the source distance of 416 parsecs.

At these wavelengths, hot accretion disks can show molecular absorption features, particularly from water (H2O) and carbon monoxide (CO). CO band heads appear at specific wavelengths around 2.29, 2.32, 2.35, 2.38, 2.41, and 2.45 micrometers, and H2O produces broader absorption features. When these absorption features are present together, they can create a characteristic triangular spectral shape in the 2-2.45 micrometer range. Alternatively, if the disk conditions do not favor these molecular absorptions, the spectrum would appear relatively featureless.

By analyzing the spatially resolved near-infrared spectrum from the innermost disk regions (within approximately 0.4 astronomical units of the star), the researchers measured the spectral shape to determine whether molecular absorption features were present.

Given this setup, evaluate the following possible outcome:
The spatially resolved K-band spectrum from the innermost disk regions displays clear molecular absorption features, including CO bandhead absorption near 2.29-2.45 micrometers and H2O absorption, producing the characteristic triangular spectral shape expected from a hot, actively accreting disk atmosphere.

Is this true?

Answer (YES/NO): YES